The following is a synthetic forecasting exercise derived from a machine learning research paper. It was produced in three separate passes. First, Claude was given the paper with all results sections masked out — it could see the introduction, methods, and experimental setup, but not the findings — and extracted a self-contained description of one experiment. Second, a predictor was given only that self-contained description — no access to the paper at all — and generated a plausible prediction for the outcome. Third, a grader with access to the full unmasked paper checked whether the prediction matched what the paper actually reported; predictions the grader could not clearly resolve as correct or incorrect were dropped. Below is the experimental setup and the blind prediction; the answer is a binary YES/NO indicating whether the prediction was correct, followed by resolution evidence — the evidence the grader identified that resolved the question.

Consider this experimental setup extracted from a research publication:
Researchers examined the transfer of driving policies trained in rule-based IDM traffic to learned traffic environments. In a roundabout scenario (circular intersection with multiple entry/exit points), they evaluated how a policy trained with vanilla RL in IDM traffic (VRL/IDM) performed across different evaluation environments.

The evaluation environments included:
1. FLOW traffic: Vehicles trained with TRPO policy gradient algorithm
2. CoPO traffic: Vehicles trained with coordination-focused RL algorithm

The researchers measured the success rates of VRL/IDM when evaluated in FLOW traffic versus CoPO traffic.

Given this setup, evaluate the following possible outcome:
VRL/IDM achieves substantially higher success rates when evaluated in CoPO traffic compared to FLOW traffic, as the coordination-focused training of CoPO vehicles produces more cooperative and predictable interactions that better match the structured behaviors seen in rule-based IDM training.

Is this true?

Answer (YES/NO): NO